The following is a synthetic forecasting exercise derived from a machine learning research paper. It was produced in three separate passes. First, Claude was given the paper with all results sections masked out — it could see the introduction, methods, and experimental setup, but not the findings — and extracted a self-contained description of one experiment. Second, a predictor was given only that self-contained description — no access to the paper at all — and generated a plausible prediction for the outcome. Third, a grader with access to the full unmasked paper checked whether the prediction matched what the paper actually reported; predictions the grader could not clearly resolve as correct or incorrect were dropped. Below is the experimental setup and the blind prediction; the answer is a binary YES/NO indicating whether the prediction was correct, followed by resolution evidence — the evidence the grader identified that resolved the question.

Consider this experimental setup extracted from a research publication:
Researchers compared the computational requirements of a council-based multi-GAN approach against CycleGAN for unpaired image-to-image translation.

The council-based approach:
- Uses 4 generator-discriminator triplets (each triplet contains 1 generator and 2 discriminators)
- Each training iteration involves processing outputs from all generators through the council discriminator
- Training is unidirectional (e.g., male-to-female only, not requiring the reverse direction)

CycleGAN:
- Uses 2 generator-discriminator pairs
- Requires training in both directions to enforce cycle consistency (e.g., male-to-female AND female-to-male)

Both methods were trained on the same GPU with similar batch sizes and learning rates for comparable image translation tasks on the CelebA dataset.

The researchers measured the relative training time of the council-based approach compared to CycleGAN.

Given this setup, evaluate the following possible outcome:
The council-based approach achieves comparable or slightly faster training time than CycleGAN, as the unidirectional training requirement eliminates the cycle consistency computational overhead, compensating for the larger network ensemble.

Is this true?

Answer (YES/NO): NO